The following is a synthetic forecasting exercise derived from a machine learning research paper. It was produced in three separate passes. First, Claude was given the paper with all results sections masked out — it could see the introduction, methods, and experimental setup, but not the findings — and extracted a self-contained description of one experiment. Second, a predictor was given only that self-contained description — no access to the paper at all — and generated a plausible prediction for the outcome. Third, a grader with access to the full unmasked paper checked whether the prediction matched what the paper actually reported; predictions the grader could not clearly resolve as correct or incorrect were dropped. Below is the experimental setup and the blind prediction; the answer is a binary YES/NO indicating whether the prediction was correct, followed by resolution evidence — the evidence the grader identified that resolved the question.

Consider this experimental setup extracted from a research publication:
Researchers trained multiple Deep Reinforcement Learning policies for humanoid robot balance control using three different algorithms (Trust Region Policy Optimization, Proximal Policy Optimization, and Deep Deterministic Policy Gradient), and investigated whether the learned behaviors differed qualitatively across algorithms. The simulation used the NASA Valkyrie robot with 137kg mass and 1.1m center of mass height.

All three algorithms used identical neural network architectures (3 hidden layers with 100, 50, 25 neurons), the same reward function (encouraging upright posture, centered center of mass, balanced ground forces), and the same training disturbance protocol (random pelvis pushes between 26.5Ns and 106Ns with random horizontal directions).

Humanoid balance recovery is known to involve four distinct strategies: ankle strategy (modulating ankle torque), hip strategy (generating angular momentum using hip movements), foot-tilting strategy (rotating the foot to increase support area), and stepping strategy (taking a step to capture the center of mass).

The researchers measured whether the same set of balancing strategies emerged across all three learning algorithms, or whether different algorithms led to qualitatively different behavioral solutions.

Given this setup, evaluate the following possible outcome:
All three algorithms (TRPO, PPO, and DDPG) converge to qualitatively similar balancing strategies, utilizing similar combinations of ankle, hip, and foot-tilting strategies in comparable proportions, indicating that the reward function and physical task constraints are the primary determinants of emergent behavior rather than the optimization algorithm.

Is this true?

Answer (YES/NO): YES